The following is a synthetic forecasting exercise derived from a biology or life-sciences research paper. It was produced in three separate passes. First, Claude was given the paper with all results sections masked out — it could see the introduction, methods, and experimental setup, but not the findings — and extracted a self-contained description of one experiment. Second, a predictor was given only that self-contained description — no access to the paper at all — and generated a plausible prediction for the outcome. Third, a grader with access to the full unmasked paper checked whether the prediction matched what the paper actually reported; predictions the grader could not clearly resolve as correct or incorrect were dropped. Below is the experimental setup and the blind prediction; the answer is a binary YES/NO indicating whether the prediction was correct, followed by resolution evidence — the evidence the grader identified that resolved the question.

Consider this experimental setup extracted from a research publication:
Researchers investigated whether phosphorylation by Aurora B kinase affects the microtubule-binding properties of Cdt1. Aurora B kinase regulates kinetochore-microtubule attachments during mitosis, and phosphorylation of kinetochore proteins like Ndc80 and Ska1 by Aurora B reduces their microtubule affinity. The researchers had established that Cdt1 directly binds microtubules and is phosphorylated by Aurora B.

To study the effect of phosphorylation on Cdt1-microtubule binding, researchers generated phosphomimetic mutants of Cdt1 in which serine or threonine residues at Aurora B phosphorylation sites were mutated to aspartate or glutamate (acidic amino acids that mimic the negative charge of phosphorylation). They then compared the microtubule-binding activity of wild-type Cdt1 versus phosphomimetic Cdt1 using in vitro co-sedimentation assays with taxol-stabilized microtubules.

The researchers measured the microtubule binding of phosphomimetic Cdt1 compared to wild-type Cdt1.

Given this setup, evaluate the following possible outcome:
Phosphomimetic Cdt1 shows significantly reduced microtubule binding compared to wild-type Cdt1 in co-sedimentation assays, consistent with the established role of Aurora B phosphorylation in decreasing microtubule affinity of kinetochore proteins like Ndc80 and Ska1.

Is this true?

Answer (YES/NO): YES